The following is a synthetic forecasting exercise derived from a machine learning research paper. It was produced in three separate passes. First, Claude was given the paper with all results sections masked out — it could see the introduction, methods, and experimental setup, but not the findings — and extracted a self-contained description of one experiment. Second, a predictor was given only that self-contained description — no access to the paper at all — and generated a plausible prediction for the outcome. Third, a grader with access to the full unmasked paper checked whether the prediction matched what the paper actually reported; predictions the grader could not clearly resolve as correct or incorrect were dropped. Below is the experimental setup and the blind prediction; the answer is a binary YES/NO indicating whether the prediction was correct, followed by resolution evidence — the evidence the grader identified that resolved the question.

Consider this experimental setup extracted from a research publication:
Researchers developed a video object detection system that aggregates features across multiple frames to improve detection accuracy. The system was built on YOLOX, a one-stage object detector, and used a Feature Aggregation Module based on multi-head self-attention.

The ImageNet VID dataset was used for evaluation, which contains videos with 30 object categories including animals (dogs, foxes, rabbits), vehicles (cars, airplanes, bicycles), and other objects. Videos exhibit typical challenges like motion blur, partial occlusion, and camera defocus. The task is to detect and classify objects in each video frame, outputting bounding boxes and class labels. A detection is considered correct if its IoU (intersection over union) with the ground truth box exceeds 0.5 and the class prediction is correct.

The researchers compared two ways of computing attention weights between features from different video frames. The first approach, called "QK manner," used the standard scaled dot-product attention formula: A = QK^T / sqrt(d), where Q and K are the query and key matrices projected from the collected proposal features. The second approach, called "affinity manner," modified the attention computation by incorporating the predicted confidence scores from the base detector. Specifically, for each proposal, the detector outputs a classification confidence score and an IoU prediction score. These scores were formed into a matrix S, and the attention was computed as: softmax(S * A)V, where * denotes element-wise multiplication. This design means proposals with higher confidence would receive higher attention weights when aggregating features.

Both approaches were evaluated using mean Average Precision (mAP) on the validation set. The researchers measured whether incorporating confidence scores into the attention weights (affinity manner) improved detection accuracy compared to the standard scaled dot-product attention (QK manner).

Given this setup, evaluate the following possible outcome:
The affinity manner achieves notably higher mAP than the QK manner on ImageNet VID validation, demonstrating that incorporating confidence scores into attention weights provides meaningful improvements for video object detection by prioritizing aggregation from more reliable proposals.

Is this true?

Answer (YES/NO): YES